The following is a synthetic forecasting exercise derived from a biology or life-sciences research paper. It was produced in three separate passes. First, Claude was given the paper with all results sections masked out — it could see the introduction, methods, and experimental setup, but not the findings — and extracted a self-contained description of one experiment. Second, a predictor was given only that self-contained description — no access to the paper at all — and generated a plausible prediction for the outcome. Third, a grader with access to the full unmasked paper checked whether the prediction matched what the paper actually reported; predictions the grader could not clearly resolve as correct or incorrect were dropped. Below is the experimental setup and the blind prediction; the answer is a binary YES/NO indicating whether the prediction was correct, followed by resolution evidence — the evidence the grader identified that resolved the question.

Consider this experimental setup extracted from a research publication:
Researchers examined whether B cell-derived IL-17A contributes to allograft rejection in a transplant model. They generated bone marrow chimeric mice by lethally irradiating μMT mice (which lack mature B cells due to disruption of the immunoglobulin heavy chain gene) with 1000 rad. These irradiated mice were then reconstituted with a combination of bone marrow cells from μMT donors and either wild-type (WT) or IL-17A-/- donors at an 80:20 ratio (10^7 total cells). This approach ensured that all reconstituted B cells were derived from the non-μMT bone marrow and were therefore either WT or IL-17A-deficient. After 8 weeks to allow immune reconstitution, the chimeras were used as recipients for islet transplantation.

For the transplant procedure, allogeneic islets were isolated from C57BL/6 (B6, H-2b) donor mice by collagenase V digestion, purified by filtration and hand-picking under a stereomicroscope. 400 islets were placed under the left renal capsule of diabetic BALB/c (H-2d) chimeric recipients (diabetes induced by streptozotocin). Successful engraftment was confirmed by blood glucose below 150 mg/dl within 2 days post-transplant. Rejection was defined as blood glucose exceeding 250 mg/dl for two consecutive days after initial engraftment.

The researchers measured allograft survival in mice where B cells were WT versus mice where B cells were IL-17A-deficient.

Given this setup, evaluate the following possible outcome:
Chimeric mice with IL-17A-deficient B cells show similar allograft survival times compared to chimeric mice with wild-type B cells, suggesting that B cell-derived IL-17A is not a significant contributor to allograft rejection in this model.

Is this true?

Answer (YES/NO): NO